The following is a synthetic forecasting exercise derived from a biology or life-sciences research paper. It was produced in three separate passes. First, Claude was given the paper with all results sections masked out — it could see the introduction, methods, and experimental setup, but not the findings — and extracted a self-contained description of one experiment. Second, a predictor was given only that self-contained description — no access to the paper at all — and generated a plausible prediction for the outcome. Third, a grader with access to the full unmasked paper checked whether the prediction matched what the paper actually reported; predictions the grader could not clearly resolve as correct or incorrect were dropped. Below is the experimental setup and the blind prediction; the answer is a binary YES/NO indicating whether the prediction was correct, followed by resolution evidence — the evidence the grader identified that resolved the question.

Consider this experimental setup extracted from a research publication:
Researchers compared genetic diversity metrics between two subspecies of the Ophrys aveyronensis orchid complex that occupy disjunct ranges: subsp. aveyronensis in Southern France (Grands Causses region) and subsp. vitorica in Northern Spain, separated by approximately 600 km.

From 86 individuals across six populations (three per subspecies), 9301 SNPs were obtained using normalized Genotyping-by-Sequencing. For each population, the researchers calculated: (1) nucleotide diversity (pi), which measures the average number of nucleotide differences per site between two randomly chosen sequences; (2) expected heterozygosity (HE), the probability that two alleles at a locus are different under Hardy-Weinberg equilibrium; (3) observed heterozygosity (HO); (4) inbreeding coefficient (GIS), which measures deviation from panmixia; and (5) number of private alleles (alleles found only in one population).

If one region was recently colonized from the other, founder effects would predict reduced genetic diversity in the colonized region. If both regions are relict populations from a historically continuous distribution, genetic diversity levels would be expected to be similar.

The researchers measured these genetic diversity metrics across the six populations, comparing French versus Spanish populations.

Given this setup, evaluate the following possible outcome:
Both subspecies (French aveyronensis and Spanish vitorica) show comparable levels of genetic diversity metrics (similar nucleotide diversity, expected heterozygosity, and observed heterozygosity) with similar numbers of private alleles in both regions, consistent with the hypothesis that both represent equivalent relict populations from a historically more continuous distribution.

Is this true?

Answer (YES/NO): NO